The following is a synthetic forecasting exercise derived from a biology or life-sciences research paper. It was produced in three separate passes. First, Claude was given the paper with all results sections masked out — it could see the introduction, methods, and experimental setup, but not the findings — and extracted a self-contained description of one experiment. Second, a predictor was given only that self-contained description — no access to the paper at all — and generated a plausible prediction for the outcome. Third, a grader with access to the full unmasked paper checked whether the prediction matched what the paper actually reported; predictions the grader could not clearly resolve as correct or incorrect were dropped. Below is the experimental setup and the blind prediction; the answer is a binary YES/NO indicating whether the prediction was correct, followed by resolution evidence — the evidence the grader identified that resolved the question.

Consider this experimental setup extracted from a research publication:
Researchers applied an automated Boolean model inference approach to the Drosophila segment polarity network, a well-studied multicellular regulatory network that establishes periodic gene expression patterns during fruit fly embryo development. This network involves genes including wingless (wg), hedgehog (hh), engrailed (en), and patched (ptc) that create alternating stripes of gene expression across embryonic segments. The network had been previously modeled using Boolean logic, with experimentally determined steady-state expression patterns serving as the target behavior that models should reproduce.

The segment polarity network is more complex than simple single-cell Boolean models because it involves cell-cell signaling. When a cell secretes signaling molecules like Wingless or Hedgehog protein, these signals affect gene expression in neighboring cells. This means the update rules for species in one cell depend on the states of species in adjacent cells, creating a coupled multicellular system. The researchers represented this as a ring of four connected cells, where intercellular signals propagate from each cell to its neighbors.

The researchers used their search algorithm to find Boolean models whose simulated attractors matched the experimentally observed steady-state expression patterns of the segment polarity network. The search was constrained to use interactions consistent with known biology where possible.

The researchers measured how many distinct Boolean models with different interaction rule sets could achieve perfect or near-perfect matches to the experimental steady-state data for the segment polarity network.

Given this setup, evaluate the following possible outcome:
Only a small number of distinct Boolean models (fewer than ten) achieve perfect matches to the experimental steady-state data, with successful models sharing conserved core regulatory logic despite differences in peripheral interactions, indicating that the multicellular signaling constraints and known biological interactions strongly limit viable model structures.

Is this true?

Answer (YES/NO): NO